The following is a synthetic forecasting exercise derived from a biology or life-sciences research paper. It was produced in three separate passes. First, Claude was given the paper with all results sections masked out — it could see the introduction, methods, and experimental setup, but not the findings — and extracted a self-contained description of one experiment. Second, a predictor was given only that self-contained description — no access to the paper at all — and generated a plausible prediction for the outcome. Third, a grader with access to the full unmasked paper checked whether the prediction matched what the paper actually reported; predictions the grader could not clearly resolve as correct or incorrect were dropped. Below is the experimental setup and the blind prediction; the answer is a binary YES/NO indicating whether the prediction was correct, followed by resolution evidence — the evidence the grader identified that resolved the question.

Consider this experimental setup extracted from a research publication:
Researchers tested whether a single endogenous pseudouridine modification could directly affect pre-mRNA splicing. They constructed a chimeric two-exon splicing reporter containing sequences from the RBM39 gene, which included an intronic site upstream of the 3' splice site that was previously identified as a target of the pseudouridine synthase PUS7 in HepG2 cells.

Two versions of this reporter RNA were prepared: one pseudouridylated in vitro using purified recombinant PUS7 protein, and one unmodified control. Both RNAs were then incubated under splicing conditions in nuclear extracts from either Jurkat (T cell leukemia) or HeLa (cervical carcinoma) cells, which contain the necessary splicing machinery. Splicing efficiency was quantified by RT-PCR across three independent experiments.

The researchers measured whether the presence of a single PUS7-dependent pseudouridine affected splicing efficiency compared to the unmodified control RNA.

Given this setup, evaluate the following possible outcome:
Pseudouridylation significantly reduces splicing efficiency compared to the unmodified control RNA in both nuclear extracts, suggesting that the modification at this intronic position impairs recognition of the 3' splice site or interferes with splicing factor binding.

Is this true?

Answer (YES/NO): NO